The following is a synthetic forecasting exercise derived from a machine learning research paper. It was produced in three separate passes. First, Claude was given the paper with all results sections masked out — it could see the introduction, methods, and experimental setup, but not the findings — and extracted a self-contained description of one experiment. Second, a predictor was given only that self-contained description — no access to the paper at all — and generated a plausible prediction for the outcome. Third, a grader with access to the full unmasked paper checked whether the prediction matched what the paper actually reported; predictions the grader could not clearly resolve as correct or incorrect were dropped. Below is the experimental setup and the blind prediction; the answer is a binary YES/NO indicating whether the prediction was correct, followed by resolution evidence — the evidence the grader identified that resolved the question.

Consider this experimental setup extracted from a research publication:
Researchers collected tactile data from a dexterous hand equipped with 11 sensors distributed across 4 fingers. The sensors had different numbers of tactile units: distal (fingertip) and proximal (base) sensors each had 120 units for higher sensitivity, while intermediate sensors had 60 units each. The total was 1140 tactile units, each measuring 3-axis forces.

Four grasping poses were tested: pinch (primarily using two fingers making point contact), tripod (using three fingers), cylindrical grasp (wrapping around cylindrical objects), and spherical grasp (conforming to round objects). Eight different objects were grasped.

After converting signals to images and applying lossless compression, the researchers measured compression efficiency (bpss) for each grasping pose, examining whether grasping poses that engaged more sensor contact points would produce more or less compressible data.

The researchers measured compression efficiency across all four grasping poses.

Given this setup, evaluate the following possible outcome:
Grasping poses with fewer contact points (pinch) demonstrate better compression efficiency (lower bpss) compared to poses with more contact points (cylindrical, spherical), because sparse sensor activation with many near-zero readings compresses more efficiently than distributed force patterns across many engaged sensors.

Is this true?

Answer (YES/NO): YES